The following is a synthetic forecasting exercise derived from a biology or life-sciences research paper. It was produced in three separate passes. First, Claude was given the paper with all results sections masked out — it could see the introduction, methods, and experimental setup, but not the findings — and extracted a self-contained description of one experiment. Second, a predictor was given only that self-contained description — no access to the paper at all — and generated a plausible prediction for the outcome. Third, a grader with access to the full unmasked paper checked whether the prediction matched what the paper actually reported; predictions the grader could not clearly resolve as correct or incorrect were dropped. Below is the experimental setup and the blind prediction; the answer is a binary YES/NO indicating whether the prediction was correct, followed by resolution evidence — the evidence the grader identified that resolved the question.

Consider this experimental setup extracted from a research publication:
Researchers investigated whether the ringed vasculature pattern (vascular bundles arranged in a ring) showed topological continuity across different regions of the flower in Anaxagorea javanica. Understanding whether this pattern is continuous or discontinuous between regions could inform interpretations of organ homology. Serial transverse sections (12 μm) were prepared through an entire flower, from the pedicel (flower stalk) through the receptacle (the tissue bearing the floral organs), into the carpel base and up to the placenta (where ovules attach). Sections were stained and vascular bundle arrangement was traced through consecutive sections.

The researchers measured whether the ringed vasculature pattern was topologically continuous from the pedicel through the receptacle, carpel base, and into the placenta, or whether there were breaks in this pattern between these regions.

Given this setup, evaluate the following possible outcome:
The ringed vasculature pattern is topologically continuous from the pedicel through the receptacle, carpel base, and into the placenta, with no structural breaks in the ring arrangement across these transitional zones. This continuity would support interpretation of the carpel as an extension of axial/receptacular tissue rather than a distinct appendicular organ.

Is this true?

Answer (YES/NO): YES